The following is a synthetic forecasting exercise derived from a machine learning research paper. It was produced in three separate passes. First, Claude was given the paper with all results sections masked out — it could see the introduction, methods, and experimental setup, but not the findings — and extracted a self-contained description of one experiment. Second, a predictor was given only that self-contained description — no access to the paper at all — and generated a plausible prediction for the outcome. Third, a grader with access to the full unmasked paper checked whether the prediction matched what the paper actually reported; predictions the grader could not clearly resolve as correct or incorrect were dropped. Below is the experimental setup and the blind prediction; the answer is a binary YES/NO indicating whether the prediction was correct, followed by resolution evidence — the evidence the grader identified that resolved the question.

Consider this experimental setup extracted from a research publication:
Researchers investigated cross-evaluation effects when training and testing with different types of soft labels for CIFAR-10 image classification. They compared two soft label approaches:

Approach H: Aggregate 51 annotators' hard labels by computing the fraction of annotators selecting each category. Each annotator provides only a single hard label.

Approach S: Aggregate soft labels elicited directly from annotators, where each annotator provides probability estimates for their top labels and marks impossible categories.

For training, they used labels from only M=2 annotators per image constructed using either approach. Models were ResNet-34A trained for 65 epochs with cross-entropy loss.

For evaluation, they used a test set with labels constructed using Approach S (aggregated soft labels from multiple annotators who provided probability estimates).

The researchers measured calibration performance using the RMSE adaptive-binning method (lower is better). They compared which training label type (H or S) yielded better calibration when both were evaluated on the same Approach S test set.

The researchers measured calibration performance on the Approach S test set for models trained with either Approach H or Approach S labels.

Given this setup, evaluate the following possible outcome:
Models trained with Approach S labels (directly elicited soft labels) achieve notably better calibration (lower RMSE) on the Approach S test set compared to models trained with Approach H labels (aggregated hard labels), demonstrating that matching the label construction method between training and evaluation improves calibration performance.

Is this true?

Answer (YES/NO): NO